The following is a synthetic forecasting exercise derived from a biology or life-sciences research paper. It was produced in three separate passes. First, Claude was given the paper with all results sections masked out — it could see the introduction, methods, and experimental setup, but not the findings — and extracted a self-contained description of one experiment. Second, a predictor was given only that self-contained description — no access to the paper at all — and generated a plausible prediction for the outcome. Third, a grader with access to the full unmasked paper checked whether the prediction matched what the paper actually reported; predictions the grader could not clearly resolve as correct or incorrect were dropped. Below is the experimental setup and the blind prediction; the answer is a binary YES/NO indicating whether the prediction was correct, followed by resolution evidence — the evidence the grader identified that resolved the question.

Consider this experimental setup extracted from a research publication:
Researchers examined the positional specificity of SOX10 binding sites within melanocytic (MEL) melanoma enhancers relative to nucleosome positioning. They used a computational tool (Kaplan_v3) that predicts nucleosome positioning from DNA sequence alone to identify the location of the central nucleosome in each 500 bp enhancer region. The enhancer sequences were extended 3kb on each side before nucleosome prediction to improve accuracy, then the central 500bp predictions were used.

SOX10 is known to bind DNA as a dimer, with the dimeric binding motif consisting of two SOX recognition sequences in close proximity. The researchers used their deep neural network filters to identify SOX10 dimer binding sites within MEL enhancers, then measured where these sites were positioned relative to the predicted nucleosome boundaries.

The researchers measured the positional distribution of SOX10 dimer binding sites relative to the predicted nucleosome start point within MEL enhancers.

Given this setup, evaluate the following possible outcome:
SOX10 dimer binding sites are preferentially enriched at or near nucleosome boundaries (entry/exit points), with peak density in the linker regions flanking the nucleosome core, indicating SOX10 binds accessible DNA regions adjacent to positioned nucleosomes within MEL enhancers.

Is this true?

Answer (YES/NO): NO